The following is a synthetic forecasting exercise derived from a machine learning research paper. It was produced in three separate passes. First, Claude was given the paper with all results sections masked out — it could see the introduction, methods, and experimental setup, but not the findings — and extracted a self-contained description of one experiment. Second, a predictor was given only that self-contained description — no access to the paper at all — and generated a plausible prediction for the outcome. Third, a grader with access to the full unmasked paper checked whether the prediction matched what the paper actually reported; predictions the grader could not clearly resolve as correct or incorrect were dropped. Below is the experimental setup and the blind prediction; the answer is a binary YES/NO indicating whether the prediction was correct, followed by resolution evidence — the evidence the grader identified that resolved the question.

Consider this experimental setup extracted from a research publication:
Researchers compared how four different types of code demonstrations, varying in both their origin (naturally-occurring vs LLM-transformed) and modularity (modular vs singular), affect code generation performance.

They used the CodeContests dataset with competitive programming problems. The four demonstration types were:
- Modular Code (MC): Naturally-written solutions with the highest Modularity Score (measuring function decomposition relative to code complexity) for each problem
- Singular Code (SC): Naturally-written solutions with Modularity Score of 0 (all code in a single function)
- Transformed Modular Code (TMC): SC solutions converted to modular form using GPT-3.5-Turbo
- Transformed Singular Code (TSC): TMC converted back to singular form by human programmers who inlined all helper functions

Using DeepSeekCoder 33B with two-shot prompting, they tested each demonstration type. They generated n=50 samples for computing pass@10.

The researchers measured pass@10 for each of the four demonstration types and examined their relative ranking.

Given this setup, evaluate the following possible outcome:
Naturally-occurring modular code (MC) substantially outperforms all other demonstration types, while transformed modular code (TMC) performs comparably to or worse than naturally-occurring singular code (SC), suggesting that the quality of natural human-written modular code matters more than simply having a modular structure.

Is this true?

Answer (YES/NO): NO